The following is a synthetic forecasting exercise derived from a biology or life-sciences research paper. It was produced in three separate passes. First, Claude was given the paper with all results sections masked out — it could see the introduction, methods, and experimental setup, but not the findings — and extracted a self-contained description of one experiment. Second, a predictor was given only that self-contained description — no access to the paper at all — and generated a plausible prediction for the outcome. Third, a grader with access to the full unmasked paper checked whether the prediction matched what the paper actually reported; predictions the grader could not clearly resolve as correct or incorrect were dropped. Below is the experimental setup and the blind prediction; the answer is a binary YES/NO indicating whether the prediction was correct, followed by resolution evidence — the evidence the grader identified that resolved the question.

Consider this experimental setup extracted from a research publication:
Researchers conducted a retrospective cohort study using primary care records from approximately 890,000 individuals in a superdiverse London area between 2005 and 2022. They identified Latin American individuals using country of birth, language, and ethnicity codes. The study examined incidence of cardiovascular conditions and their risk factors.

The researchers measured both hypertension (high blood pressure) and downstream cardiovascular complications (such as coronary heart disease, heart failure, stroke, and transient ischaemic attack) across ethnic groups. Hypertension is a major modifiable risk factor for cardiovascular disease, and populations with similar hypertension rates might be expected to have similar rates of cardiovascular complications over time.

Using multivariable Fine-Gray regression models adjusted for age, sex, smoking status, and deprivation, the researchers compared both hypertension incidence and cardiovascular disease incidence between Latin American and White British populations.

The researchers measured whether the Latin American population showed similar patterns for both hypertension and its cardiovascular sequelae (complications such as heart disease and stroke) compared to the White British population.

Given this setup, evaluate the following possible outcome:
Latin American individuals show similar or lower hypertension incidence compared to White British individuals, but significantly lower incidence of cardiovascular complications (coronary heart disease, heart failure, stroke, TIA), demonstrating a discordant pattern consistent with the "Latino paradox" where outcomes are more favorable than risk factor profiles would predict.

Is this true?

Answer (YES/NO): NO